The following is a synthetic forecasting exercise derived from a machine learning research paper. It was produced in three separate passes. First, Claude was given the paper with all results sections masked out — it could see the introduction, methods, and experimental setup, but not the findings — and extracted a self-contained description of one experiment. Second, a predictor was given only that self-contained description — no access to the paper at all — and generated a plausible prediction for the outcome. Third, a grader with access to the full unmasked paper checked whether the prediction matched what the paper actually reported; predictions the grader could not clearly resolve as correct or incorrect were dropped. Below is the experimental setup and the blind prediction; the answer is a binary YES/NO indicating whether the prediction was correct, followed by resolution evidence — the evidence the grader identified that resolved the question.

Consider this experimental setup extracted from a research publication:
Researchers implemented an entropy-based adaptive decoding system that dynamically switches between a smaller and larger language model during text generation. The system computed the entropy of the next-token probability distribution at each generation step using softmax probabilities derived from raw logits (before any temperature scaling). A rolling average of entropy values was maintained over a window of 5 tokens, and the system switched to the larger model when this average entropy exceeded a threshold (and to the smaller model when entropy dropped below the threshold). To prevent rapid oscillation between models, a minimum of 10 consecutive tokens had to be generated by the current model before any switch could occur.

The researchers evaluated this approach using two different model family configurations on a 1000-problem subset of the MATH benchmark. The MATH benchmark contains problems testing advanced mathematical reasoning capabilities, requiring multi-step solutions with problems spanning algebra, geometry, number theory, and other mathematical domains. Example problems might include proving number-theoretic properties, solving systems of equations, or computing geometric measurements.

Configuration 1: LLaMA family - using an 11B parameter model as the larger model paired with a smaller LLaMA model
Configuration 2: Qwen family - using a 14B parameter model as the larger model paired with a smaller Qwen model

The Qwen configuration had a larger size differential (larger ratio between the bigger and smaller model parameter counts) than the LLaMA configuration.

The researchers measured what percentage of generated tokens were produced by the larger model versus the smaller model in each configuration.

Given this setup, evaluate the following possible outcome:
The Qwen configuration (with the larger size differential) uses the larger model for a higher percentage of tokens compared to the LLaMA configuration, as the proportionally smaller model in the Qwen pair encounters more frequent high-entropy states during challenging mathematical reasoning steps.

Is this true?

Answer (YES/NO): NO